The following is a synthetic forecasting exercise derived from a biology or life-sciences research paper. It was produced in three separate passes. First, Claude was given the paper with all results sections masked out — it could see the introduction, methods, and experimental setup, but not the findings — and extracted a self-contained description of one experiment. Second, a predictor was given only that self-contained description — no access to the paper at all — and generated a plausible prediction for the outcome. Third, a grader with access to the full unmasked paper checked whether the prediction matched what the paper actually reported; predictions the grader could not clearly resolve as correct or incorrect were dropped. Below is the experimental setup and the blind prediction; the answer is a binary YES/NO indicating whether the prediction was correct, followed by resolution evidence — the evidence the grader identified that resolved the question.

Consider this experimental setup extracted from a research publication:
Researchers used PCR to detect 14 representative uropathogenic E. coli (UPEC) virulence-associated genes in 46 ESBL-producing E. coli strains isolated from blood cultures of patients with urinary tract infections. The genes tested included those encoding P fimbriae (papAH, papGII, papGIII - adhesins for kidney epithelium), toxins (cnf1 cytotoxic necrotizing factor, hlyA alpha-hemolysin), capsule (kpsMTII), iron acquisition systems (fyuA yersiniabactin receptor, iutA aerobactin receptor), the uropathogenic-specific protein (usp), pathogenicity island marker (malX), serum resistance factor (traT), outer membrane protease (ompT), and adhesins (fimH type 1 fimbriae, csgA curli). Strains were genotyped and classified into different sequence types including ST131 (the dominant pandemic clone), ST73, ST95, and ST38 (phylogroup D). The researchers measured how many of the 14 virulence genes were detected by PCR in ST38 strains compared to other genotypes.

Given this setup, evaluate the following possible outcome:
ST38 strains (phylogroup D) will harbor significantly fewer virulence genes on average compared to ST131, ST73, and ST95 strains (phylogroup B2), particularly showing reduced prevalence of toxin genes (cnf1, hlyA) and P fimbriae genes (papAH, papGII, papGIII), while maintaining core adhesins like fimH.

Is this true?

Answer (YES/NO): YES